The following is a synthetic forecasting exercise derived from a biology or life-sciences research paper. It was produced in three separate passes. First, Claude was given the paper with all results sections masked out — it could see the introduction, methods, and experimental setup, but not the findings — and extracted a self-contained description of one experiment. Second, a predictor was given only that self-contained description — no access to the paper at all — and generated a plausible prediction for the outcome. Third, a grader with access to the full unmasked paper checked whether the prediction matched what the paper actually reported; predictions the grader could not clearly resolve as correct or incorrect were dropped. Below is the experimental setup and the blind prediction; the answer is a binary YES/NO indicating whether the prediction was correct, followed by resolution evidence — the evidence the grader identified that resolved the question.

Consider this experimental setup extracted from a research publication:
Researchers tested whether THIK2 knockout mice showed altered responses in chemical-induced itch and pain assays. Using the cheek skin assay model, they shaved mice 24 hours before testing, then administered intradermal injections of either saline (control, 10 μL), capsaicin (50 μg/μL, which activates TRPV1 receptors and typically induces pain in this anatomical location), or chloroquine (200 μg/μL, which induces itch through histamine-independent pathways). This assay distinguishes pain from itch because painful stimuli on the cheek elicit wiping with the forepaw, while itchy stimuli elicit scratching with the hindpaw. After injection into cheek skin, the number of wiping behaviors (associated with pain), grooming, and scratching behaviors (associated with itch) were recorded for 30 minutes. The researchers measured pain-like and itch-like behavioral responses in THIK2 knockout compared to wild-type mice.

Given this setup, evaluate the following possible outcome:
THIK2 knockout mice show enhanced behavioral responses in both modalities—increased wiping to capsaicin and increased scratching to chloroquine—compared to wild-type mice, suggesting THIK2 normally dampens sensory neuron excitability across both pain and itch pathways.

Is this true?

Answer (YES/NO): NO